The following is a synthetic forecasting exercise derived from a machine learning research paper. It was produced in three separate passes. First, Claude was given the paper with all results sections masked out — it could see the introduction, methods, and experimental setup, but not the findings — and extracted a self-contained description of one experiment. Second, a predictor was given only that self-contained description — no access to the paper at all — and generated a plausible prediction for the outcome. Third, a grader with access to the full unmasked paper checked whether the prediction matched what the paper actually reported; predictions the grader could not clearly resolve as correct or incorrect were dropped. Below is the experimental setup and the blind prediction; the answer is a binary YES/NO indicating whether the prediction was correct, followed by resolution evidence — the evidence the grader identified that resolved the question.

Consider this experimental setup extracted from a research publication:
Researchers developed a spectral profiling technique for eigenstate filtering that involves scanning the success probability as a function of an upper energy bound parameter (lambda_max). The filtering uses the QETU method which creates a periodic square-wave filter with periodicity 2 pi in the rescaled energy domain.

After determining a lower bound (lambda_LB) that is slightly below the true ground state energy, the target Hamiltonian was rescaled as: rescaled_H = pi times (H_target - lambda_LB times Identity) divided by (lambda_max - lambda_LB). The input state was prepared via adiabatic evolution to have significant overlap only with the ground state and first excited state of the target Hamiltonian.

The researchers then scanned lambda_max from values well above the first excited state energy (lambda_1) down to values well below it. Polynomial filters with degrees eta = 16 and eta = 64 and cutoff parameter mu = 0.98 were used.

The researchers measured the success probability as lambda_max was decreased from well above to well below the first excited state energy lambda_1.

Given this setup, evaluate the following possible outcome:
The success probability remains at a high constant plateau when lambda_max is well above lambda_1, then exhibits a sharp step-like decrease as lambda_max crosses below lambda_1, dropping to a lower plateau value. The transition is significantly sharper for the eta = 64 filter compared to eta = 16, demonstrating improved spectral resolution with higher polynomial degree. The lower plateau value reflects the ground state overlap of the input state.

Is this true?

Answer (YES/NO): NO